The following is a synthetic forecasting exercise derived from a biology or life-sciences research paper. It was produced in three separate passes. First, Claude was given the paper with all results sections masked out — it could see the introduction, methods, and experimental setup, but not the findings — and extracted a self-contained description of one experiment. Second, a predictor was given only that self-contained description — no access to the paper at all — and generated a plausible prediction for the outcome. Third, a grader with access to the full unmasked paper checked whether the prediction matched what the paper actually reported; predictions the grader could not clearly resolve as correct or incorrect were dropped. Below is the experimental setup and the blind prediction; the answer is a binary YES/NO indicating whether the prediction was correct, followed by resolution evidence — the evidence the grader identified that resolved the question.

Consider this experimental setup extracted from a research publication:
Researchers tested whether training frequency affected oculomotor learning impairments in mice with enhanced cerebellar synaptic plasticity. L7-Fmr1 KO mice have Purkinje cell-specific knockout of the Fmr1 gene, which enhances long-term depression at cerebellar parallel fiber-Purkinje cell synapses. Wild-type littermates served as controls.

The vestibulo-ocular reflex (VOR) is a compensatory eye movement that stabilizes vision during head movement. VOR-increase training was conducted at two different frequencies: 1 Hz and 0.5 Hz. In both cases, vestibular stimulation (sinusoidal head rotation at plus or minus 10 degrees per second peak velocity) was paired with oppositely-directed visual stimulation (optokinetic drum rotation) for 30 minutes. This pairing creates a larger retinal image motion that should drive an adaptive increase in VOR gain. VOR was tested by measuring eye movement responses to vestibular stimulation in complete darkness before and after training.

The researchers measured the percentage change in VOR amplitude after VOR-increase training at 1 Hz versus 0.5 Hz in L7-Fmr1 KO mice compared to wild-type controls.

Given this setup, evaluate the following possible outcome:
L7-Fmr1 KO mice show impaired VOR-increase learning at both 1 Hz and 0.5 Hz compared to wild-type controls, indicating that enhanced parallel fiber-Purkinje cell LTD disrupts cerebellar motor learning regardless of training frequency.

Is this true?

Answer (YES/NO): NO